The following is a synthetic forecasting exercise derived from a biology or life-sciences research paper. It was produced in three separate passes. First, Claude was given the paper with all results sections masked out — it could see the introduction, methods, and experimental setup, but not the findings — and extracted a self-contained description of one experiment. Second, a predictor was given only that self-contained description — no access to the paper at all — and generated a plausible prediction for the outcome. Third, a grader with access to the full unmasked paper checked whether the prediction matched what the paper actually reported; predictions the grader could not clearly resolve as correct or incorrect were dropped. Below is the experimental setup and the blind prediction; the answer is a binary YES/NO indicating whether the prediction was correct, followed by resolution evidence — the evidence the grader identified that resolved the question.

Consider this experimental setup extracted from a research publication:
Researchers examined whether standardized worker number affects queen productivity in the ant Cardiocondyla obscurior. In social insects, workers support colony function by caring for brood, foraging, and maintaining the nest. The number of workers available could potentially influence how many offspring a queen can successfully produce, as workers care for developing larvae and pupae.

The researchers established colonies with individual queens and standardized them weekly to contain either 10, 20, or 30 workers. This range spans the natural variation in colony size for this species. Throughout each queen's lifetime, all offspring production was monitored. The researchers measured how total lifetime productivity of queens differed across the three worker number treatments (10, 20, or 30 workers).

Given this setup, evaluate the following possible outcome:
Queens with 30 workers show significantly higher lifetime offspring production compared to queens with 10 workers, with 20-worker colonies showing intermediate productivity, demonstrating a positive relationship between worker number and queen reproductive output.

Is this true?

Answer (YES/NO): NO